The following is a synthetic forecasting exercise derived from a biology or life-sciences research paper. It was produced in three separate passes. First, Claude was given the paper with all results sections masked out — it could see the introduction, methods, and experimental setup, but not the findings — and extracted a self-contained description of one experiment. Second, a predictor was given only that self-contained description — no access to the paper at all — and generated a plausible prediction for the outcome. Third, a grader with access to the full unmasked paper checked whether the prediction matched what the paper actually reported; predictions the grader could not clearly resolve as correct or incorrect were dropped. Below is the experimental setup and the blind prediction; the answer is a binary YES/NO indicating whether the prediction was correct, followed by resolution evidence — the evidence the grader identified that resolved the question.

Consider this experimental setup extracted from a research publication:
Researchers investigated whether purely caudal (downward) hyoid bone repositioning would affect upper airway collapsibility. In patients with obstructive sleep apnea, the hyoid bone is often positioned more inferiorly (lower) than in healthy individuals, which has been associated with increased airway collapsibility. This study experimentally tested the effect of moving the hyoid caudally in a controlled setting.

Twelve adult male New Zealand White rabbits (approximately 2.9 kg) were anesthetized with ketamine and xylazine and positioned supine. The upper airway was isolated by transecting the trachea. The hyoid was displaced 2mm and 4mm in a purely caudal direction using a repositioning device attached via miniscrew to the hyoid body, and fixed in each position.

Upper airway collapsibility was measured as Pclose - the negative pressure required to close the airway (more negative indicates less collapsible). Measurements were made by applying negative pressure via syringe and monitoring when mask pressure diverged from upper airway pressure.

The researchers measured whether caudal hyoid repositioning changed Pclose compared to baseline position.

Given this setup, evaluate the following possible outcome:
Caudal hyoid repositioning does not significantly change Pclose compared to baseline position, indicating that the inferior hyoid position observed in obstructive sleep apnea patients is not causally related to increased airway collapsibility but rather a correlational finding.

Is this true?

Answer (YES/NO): NO